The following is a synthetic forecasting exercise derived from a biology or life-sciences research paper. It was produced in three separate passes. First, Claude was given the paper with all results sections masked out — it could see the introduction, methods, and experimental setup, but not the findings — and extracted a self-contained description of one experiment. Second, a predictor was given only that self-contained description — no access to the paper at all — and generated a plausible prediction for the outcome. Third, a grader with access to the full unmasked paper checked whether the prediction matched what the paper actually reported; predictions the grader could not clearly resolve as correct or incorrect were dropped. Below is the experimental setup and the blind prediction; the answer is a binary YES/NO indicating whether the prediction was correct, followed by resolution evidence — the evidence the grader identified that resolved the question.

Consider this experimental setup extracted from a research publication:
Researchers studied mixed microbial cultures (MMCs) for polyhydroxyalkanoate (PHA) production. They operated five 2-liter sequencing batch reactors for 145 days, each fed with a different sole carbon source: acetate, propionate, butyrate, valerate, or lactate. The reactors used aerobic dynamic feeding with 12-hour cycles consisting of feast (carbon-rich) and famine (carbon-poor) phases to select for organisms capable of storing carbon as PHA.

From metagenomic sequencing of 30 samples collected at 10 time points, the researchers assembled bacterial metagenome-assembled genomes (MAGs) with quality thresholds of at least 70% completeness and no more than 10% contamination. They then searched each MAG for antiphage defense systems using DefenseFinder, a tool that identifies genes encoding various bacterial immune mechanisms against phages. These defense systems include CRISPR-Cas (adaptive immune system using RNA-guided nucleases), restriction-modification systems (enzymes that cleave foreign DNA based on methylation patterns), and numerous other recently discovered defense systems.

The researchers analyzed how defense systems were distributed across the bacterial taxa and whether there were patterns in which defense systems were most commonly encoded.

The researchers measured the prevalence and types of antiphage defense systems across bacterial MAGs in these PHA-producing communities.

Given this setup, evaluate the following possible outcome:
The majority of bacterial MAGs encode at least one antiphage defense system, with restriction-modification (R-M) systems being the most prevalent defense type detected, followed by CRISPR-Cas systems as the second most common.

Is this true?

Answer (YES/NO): YES